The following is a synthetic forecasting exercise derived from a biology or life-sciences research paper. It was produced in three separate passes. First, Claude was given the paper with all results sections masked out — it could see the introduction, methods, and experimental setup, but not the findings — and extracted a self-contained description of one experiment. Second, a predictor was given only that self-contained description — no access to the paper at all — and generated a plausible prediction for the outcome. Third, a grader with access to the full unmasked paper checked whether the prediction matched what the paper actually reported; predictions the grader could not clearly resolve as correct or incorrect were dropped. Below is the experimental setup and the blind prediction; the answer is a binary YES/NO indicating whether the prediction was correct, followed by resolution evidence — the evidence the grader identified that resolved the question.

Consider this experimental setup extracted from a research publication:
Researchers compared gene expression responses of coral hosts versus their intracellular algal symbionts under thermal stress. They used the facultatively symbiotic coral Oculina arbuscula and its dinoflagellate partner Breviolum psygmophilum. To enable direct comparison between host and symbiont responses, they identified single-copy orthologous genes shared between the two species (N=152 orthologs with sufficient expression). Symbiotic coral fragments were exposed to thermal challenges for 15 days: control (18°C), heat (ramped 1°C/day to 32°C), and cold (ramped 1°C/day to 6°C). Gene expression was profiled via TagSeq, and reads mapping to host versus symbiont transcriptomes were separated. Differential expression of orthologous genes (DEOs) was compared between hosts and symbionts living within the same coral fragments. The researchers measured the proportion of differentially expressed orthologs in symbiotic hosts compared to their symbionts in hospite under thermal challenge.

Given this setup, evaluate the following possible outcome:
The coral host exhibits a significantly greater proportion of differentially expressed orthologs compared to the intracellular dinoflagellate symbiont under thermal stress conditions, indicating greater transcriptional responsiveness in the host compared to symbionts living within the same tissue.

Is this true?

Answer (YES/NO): YES